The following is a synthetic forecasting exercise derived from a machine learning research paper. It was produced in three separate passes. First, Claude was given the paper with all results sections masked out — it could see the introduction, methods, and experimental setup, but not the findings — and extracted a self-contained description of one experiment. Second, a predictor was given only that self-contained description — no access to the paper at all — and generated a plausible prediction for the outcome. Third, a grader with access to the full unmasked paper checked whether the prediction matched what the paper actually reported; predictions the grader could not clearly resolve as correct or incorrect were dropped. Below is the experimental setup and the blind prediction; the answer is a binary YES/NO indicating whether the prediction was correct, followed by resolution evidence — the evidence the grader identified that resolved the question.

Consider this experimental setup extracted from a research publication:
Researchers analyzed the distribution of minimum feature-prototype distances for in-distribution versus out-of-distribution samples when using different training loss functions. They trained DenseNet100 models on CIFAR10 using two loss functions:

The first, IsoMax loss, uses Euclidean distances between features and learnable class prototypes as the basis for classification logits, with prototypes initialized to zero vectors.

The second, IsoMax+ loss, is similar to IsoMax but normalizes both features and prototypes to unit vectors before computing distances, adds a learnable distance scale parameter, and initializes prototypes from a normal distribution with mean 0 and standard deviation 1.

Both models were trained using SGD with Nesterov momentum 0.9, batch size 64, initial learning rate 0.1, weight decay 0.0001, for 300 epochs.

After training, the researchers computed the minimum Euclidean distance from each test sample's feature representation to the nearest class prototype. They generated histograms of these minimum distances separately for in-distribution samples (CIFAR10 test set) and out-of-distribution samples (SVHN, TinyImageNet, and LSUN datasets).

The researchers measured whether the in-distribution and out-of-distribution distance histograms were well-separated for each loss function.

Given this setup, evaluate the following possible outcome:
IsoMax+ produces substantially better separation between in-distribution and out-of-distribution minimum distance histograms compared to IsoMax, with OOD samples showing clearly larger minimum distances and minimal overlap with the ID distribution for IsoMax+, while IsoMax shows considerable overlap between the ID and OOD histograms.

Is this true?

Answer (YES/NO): YES